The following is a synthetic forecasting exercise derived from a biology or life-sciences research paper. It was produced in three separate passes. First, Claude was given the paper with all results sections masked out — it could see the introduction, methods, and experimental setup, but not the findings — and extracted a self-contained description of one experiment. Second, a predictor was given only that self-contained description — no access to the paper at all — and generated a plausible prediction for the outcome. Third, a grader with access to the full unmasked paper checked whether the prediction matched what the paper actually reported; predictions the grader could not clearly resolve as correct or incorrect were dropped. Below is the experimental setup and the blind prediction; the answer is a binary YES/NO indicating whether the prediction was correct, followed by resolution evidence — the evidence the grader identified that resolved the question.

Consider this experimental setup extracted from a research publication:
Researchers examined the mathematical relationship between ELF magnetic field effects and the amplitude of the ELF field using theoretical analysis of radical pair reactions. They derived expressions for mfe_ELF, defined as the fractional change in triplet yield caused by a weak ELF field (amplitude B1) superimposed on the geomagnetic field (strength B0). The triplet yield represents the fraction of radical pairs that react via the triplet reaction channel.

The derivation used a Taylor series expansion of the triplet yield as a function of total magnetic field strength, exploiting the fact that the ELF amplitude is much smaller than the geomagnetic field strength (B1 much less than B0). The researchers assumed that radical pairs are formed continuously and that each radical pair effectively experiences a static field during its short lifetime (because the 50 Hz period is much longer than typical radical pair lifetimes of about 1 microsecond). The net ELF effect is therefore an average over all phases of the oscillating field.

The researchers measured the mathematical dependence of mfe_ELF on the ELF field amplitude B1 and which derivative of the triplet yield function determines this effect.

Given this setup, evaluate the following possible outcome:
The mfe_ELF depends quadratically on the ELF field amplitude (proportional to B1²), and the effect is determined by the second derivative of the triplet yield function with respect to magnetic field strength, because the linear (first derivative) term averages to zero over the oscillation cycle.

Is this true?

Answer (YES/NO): YES